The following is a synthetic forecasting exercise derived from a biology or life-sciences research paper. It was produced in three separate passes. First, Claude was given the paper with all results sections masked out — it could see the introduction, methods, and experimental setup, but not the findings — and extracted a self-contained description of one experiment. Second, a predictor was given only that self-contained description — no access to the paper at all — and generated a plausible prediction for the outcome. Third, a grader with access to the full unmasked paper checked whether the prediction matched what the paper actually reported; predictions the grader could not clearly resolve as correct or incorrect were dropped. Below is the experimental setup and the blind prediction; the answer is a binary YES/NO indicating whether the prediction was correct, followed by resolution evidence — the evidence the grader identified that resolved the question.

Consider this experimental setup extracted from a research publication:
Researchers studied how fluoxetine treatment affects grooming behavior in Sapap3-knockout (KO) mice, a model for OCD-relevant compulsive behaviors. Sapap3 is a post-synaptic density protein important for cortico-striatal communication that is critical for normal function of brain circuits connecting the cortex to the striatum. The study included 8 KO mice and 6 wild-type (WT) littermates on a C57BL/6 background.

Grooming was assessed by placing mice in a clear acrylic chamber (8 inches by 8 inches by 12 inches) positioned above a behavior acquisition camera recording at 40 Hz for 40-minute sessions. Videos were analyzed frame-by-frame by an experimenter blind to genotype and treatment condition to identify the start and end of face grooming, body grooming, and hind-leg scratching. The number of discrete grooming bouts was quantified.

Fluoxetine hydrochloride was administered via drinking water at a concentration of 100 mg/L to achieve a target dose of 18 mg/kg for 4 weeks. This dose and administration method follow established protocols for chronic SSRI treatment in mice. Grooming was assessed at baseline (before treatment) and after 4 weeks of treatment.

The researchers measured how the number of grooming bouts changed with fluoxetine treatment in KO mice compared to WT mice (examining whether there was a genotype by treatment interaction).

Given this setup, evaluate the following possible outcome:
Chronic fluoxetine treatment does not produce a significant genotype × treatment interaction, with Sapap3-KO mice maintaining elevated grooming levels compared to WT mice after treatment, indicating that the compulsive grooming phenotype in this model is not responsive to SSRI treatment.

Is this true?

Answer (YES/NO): NO